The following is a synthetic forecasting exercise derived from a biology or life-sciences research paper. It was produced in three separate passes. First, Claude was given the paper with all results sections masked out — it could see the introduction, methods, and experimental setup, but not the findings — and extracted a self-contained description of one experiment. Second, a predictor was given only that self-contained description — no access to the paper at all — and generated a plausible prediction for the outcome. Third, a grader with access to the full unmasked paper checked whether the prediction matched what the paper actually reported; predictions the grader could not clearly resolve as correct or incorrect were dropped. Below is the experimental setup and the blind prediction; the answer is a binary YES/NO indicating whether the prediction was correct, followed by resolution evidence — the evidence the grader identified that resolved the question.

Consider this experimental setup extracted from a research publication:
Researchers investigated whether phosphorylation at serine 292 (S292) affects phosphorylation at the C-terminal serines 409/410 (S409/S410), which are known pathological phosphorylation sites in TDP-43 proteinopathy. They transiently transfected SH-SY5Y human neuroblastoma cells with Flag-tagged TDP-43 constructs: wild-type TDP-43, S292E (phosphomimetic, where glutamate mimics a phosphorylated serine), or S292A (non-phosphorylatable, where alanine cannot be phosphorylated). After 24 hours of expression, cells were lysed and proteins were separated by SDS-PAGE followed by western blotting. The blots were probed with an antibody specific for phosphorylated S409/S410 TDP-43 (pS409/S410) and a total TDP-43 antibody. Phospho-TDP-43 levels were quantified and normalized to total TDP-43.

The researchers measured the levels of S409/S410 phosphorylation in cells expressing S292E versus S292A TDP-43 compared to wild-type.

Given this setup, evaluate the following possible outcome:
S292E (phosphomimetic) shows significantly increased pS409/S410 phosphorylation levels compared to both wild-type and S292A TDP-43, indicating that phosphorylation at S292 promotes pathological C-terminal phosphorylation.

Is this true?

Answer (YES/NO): YES